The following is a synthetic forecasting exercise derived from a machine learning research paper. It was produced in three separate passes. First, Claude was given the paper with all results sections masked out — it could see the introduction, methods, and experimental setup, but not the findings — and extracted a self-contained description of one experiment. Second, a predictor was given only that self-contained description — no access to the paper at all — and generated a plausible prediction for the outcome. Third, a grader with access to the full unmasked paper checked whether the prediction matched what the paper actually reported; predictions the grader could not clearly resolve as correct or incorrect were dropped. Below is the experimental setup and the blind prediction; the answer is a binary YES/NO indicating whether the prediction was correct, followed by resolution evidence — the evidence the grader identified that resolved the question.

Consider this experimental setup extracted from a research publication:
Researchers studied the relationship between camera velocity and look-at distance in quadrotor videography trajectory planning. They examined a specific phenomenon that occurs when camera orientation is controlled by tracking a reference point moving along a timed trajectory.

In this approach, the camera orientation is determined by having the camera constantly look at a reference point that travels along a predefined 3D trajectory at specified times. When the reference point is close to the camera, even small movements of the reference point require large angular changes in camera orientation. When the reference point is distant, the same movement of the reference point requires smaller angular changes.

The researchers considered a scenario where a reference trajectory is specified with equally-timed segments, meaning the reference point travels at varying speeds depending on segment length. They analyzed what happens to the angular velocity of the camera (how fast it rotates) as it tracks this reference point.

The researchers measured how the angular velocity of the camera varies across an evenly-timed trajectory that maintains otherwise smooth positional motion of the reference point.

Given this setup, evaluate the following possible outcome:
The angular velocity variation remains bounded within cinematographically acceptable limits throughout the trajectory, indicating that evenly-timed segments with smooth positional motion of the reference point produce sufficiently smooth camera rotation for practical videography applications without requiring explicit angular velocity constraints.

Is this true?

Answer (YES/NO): NO